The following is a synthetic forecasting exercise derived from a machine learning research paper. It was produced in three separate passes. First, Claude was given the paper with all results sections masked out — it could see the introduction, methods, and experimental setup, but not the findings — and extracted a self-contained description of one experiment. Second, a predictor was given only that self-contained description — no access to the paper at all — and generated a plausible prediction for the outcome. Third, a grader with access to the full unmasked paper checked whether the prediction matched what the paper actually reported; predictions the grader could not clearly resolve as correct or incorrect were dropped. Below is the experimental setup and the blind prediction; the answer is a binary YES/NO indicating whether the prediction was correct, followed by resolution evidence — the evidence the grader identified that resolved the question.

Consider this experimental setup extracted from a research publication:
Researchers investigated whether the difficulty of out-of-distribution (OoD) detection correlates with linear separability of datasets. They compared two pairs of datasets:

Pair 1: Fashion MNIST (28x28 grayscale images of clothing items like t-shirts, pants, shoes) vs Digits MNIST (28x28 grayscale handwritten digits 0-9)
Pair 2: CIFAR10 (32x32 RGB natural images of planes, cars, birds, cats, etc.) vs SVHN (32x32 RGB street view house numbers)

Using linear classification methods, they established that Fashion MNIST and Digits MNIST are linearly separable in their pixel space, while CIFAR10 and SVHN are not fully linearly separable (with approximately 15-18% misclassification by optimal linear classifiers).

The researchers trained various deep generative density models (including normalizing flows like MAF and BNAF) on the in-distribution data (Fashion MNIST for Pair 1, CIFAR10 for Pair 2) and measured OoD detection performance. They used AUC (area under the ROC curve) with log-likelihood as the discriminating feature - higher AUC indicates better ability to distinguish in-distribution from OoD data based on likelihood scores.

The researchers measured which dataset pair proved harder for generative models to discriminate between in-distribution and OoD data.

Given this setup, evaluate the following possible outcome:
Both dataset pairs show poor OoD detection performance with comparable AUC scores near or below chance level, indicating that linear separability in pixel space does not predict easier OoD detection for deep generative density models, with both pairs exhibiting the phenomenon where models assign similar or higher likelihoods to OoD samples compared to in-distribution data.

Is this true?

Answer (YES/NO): NO